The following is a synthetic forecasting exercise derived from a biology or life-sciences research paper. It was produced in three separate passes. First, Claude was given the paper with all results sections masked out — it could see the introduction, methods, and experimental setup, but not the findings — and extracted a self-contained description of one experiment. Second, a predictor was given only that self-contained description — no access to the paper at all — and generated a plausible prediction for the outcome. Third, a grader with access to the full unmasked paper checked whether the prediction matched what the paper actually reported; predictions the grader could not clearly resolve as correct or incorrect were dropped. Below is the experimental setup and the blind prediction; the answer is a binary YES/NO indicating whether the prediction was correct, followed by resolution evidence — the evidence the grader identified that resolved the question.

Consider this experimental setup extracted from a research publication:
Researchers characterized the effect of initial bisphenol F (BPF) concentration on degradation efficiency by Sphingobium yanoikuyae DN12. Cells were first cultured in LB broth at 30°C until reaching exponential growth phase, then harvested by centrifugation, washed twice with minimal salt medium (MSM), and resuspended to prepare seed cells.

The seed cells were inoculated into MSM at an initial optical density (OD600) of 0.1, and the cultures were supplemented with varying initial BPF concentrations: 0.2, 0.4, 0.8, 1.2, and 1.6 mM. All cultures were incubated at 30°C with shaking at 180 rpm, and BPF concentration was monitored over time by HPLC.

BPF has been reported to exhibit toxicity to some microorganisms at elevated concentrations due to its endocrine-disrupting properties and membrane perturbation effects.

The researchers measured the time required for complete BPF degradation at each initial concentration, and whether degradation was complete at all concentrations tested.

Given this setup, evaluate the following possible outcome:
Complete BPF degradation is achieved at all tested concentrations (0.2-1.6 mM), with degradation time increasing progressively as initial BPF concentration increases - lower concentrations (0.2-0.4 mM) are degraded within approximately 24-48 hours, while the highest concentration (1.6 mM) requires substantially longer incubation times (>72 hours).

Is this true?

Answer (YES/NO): NO